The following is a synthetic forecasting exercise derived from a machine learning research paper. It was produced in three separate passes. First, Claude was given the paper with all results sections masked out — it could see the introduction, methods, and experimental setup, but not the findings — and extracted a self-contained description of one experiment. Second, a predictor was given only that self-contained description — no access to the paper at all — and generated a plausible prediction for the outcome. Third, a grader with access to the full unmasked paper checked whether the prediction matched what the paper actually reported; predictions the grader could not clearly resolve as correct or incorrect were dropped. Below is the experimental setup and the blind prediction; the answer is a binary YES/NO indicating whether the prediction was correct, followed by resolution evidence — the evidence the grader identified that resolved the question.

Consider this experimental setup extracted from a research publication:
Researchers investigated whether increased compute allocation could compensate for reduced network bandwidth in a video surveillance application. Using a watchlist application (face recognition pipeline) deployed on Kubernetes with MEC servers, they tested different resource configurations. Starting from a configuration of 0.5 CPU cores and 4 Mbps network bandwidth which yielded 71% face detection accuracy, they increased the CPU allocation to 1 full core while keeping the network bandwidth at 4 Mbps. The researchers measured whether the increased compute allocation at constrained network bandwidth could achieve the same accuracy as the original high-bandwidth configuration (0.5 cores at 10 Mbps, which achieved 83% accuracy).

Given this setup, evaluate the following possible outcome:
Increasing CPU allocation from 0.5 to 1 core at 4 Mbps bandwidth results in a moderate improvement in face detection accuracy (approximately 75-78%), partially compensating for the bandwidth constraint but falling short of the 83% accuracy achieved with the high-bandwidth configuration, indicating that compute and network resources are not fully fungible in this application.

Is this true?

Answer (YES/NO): NO